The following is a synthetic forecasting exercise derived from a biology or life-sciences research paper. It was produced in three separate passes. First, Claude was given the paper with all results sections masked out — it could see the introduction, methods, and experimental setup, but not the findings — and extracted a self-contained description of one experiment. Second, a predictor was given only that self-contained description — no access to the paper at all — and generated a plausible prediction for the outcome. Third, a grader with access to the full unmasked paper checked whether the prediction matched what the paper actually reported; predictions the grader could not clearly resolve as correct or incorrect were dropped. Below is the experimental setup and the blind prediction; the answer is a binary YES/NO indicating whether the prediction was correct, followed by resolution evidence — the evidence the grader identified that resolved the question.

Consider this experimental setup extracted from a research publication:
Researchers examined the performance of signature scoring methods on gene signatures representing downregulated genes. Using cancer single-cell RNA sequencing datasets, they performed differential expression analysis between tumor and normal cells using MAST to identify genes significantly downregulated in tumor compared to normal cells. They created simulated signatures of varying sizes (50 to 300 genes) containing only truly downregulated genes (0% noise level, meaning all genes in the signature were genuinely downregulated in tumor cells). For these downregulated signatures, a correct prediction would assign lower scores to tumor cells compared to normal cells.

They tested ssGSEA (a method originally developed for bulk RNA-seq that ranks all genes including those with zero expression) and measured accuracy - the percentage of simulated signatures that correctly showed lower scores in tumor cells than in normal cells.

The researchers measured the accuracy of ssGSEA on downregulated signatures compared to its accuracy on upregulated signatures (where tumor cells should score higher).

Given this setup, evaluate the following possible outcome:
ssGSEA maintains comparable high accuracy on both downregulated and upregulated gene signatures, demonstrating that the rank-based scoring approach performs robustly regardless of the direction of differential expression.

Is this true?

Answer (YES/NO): NO